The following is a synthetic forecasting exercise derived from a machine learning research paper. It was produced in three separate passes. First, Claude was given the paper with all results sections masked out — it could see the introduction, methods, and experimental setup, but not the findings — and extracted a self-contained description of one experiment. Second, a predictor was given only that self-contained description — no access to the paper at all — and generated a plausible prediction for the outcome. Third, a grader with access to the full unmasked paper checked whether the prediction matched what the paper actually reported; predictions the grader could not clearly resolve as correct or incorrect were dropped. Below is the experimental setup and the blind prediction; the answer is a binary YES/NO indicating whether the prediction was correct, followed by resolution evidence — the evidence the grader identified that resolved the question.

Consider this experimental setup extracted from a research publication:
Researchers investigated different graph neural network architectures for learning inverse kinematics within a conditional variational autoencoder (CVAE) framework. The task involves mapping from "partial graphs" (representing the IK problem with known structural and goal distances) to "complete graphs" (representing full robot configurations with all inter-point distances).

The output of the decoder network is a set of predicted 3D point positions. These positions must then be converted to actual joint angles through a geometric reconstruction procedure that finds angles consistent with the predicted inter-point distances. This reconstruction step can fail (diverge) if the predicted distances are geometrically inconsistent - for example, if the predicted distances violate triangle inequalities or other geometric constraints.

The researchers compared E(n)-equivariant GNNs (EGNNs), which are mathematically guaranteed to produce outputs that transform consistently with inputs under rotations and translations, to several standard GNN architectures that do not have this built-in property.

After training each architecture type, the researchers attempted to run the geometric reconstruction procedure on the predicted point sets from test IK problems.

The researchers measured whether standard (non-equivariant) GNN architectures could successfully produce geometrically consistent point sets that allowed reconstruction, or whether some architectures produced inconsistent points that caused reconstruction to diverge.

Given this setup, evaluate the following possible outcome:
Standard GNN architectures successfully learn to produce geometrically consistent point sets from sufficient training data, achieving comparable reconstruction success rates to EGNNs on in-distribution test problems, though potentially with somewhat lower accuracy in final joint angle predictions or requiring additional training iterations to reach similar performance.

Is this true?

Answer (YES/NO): NO